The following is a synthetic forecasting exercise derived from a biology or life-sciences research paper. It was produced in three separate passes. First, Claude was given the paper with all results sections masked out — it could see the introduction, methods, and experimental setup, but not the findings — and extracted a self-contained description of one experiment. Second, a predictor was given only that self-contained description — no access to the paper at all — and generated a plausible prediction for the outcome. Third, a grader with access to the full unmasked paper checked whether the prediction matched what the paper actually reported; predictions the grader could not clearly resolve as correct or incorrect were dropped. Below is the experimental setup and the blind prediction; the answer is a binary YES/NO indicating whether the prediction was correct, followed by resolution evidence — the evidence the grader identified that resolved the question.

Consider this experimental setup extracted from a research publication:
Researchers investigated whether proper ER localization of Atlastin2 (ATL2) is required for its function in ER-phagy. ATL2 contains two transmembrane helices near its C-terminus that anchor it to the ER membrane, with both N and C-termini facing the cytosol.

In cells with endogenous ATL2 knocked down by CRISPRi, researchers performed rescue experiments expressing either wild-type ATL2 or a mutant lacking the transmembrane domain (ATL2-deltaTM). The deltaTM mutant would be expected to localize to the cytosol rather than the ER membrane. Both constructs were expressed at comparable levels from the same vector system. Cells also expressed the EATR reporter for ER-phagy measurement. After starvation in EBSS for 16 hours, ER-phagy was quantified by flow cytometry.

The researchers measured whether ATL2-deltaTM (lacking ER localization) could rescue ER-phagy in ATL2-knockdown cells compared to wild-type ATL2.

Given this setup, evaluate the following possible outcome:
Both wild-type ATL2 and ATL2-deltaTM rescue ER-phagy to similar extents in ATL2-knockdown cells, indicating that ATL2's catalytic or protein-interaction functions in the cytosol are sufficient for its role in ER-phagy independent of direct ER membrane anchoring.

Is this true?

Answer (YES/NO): NO